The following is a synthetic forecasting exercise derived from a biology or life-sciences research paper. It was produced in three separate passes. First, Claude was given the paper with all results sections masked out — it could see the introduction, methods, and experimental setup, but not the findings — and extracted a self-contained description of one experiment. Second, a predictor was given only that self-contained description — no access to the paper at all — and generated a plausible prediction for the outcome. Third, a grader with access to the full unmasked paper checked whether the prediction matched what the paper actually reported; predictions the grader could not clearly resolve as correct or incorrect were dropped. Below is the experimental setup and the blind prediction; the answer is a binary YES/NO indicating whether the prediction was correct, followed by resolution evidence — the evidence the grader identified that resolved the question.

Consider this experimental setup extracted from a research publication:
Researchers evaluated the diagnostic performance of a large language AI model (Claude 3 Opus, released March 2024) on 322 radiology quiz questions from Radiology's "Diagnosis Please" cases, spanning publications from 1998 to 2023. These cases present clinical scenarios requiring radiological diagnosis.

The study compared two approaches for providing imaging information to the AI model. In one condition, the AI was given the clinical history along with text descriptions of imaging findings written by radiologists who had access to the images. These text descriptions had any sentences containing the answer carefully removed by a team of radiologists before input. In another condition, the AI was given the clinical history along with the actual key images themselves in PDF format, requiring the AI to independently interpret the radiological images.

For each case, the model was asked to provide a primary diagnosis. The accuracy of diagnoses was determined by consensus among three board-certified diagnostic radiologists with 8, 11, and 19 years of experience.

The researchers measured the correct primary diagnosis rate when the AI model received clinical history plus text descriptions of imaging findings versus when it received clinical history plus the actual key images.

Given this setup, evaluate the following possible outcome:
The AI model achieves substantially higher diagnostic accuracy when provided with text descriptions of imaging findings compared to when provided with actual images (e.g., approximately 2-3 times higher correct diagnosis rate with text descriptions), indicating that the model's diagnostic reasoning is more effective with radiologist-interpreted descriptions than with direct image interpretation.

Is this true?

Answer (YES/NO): YES